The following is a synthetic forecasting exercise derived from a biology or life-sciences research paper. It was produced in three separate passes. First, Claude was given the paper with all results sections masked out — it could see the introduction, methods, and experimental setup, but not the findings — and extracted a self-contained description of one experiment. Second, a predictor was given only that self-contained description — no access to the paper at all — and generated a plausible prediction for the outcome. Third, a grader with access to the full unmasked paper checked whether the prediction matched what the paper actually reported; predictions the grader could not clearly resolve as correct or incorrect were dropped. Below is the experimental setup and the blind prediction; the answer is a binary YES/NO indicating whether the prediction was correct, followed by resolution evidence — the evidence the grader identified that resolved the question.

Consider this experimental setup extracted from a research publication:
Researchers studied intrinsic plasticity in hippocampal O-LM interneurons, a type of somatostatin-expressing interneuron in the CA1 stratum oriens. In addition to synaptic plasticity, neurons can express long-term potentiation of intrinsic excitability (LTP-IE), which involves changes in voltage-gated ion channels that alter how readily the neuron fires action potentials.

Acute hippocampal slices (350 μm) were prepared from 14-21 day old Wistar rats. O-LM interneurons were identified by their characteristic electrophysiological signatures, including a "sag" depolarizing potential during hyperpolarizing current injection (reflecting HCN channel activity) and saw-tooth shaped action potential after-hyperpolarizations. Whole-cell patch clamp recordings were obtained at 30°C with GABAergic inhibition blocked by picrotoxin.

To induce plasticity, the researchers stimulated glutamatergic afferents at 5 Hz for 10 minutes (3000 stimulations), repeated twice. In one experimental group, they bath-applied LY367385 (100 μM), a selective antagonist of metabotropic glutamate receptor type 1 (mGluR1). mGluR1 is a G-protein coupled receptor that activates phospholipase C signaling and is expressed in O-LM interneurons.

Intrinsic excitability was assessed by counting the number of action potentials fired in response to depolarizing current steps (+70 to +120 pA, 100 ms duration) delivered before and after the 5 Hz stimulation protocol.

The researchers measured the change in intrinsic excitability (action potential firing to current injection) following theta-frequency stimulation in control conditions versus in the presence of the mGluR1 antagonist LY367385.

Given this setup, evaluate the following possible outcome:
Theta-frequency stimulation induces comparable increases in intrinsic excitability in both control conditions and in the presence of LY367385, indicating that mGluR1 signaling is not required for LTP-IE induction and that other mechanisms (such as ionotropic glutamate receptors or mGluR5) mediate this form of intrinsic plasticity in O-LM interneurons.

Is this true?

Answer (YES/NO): NO